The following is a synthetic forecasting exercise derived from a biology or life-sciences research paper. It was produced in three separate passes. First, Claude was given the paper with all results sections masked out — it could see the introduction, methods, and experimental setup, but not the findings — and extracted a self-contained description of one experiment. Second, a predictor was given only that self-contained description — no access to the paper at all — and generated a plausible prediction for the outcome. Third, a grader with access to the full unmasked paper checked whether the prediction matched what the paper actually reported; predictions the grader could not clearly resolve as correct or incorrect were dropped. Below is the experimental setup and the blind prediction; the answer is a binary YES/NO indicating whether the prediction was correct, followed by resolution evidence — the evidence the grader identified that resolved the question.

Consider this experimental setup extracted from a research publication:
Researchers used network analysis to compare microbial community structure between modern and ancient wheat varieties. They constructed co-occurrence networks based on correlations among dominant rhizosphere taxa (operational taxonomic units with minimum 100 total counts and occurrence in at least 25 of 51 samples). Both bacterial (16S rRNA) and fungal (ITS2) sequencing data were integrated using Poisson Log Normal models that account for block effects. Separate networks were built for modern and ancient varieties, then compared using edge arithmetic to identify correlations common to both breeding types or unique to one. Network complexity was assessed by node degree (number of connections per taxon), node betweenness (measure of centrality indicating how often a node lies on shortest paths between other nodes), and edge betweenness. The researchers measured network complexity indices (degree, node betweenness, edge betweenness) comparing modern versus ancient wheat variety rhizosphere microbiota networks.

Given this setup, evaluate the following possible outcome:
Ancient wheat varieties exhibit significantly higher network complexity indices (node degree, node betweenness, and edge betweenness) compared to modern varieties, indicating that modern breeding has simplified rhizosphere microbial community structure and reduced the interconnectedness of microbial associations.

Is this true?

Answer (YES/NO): NO